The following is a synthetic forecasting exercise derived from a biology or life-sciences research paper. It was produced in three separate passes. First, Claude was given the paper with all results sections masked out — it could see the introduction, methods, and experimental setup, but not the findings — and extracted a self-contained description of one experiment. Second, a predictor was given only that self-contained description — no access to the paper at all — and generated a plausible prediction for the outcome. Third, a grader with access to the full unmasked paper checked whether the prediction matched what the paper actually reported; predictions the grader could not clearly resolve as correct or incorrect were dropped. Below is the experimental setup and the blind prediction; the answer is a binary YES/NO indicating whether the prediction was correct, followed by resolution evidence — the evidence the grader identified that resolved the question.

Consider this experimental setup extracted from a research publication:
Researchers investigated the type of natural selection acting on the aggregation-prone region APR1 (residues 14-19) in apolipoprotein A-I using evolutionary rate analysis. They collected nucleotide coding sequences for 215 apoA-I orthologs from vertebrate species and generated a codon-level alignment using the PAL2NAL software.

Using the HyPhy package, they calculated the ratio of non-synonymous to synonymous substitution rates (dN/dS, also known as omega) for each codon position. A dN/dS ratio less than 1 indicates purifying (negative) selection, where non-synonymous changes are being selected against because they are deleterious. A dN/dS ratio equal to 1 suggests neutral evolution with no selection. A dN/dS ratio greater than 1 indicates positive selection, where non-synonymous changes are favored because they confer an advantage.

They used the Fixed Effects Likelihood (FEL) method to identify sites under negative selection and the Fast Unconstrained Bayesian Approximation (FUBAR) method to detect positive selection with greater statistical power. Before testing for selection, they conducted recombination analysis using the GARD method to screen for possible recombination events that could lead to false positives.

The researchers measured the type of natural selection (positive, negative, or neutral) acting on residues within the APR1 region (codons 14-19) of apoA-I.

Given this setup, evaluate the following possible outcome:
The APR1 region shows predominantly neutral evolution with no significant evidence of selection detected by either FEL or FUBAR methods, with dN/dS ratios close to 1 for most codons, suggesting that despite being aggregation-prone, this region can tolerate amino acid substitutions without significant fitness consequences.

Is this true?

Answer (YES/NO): NO